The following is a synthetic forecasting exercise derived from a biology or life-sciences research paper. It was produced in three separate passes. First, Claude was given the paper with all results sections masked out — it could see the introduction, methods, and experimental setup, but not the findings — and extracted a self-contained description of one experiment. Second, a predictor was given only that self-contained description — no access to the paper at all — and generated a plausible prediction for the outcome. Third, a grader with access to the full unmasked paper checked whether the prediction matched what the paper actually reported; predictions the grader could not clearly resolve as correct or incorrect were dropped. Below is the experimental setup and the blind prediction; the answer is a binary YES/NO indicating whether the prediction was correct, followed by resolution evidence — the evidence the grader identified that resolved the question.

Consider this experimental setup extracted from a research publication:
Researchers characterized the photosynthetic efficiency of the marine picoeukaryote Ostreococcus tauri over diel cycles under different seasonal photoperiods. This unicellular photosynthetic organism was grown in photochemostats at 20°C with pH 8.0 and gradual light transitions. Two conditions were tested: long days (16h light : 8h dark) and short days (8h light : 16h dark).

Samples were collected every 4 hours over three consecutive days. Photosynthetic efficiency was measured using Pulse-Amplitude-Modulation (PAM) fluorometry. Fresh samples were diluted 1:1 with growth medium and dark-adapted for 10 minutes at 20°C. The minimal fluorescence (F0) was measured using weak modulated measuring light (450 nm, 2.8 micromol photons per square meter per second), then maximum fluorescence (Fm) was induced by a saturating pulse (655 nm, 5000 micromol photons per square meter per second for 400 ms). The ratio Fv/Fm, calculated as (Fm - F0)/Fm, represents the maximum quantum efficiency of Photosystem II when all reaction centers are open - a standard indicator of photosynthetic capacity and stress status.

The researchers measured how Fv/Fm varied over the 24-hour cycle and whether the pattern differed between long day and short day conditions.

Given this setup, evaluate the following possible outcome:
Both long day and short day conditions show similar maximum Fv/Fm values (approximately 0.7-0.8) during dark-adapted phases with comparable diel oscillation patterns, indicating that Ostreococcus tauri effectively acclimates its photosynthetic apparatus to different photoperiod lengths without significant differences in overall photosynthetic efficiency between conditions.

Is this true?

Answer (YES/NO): NO